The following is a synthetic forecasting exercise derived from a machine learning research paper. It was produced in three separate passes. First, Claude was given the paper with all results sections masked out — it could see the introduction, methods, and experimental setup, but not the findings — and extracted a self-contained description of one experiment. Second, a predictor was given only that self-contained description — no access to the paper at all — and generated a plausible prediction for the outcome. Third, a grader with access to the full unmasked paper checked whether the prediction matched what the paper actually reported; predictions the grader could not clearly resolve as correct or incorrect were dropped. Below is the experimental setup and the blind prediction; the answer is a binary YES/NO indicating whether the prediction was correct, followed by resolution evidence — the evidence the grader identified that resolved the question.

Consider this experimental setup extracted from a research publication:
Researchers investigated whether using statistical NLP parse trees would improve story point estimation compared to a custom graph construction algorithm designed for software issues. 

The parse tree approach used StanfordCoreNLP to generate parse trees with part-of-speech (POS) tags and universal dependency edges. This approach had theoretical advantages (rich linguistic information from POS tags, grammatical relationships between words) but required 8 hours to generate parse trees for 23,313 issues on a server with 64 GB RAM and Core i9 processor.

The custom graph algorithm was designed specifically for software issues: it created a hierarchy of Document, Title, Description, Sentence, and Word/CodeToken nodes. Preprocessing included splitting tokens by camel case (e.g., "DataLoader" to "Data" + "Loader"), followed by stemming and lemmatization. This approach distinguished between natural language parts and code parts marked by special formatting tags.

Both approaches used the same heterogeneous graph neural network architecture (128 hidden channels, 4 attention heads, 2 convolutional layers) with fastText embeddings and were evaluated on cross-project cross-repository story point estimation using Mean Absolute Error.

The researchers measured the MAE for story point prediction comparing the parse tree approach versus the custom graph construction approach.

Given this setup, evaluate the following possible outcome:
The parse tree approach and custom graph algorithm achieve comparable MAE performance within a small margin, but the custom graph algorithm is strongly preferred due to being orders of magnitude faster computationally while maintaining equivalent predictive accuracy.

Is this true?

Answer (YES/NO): NO